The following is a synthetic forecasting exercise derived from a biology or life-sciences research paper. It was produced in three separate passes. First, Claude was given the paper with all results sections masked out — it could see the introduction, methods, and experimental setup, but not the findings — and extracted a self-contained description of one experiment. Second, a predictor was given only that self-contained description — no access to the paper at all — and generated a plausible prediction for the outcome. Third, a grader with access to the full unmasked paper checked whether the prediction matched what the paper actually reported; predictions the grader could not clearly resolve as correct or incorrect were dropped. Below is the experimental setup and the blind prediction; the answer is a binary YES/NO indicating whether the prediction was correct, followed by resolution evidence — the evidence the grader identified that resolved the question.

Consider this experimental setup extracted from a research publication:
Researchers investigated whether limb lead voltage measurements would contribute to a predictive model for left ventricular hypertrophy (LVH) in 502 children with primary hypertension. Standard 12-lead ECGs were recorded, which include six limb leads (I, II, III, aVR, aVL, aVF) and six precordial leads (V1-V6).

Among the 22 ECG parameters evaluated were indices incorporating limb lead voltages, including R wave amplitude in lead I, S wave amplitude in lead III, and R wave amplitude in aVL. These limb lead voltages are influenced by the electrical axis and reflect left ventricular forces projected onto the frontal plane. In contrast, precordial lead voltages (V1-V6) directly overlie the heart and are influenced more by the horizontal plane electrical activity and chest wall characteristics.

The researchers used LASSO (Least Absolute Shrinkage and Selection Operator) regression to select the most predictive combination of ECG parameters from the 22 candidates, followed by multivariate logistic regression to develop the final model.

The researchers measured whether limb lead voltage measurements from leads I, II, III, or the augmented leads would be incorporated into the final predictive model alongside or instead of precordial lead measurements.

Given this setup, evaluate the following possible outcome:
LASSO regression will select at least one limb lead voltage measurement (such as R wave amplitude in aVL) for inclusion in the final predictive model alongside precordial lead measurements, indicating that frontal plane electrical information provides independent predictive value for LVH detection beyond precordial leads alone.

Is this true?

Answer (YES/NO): YES